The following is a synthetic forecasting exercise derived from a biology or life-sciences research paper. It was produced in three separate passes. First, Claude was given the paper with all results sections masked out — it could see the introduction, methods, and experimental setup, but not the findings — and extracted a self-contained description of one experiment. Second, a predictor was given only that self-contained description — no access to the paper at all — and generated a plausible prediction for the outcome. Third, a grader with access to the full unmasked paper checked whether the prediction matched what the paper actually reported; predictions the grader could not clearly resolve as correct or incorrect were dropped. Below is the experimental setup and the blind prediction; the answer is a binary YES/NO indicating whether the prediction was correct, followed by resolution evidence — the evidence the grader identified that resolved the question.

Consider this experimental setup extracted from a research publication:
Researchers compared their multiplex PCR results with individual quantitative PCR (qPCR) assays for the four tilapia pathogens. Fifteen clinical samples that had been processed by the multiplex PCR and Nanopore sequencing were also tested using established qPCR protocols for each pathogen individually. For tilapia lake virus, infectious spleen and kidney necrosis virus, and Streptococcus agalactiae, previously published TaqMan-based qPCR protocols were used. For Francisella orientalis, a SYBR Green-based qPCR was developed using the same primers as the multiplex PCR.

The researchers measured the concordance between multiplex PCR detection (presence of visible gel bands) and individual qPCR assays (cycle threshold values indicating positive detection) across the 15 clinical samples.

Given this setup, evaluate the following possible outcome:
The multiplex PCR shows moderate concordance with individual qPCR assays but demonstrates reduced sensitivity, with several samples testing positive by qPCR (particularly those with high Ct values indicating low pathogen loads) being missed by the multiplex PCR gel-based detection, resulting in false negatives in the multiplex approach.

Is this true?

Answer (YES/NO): YES